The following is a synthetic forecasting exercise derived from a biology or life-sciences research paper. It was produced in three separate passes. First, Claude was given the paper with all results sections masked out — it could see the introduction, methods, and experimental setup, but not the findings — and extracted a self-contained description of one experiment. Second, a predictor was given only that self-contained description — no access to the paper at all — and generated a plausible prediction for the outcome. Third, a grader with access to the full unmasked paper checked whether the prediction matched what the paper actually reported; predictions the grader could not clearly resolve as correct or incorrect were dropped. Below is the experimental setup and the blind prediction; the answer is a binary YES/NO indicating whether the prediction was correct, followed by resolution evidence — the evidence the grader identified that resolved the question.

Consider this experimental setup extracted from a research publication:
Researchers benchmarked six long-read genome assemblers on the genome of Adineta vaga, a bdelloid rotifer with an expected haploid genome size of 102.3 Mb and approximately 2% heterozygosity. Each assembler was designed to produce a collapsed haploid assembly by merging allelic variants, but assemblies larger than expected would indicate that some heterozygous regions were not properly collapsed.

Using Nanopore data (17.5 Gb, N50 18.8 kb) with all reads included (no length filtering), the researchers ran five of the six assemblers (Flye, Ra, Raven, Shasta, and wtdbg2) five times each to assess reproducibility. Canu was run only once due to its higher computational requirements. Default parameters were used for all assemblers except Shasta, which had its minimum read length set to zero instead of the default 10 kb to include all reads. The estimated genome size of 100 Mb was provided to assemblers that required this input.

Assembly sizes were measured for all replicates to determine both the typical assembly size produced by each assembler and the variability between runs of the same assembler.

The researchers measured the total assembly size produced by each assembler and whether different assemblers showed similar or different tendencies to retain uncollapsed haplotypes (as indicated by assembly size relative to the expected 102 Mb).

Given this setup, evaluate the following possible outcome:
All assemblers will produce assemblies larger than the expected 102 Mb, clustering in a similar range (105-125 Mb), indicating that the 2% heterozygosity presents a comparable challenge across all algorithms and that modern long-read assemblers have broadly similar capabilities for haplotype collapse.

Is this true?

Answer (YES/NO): NO